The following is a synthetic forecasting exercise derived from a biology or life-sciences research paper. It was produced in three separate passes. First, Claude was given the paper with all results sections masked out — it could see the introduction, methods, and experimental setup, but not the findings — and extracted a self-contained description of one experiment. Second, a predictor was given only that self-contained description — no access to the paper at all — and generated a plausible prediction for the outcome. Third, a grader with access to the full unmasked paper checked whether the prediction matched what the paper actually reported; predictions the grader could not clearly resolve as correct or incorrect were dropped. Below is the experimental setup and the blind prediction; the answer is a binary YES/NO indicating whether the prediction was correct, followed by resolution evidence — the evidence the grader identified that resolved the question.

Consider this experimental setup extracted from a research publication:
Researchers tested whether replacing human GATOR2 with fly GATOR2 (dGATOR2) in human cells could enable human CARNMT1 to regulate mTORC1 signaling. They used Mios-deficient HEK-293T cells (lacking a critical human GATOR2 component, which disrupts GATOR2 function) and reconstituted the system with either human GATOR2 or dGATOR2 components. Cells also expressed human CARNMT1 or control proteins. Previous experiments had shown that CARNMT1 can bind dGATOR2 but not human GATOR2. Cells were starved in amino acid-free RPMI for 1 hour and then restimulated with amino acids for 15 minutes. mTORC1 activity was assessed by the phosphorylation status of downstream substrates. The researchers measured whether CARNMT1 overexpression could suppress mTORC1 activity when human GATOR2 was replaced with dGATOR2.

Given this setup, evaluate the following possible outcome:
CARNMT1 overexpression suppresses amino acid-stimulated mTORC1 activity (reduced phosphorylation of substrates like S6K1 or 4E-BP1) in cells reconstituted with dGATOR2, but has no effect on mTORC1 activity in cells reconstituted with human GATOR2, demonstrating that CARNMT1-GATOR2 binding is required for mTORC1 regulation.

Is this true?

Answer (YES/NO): YES